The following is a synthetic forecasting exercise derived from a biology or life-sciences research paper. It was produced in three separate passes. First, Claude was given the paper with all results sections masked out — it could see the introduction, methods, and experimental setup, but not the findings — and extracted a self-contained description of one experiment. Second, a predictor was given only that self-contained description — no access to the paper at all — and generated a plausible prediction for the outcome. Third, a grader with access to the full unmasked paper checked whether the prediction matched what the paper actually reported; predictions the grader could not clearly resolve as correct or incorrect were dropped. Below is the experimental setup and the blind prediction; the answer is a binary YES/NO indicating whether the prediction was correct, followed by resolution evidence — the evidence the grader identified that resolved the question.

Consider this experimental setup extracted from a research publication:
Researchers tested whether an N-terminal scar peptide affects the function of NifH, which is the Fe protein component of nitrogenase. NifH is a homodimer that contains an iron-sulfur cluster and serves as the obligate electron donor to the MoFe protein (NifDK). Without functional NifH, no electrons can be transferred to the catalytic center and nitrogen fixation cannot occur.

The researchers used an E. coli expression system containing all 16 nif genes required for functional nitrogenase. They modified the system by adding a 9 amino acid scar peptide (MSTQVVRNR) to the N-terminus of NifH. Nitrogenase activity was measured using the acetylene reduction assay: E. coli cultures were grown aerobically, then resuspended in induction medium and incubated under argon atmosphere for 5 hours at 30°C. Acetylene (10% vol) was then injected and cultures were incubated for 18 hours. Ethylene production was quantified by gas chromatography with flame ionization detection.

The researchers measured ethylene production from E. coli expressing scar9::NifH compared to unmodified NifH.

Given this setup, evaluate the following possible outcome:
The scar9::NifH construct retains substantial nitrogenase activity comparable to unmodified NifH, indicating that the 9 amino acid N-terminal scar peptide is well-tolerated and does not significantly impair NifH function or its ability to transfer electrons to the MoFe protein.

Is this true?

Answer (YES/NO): YES